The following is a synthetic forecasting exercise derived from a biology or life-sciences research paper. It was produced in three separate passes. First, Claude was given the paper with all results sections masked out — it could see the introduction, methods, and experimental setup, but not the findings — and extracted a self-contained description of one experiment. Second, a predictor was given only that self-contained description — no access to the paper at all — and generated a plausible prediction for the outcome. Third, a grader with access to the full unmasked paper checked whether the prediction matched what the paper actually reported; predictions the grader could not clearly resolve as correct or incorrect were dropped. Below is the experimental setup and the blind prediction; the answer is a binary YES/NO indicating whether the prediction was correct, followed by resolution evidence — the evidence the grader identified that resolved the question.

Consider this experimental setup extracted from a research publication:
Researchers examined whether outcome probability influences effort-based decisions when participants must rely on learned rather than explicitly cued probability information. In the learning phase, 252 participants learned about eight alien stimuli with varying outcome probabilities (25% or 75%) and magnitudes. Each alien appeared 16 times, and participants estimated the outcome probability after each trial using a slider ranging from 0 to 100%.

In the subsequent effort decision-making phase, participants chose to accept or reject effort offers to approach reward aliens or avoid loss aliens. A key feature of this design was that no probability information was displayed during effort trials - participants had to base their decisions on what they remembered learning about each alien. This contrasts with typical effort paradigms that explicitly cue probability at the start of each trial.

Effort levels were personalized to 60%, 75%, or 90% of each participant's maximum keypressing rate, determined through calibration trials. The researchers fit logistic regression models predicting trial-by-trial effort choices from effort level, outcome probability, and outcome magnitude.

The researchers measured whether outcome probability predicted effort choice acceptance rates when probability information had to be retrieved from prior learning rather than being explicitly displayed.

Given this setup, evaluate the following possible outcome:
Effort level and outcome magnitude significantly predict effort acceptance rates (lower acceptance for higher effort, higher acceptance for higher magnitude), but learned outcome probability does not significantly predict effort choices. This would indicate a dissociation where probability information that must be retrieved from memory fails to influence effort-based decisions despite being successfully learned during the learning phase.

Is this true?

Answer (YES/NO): NO